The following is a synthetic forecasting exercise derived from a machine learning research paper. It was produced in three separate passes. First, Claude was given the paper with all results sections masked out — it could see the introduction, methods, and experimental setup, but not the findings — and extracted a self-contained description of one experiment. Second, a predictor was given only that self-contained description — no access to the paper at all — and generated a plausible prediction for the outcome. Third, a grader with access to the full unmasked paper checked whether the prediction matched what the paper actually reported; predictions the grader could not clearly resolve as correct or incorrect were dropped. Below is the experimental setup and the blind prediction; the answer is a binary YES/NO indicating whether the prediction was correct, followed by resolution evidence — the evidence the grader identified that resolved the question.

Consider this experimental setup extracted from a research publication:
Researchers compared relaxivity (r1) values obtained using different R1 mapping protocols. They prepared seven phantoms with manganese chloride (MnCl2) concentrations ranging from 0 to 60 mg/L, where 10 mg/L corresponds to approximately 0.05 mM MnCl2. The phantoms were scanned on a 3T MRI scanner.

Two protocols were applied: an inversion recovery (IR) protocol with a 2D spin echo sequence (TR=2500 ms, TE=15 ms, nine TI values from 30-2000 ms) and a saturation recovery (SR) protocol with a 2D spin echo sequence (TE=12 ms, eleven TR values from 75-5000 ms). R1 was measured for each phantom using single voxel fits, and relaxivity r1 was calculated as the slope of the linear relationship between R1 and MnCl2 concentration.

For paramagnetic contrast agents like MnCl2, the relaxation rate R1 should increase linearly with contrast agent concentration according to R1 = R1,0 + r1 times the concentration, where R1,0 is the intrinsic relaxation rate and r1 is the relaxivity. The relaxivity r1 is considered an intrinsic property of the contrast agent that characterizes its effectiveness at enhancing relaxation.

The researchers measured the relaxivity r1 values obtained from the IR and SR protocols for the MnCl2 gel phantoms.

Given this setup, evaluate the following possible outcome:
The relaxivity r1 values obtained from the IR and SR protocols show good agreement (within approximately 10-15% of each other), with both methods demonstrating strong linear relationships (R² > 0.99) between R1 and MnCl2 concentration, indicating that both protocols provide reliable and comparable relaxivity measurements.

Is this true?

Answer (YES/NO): NO